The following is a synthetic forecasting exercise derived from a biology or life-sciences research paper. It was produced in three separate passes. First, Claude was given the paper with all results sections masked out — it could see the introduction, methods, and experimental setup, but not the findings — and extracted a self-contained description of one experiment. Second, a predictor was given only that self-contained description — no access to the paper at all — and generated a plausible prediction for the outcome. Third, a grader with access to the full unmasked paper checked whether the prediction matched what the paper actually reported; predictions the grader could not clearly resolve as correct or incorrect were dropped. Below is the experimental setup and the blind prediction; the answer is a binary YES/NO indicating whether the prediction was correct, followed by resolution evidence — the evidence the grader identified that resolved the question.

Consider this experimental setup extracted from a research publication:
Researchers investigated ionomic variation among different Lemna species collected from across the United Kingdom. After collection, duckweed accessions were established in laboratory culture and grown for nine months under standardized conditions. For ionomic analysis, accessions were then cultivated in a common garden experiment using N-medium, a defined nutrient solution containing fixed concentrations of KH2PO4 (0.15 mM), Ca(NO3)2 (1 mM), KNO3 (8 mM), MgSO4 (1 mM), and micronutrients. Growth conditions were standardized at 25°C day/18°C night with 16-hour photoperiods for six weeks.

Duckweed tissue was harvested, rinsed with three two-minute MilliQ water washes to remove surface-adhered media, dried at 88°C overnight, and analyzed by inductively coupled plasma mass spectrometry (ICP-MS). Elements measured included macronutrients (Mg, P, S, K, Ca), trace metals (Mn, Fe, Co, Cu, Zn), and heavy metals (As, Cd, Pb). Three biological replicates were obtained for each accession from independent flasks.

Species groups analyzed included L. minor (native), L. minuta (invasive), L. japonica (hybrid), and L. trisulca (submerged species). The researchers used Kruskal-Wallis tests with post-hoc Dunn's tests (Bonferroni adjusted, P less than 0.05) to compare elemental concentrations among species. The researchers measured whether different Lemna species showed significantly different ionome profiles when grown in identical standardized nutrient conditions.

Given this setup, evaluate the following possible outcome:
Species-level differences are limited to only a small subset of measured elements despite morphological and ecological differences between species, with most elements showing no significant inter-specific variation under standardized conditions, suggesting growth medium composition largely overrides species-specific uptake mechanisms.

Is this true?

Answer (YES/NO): NO